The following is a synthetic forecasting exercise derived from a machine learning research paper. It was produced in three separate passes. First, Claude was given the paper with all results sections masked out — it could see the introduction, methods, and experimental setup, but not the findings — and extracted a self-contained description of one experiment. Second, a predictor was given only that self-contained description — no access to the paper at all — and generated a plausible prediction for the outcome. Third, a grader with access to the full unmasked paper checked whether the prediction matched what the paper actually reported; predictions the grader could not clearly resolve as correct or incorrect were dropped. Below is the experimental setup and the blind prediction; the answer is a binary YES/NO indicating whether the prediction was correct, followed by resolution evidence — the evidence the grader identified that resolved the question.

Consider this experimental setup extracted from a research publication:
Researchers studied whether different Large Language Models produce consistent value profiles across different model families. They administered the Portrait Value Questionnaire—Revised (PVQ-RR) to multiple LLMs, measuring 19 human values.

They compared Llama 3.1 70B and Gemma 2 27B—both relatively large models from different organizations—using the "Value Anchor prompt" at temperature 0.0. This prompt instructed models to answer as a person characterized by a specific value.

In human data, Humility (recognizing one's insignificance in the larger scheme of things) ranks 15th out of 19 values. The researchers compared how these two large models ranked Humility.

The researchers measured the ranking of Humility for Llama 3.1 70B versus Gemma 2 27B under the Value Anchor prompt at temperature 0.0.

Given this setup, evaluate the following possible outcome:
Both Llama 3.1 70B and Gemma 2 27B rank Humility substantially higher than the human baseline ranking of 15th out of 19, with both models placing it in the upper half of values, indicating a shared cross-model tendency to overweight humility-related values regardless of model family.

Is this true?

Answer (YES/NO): YES